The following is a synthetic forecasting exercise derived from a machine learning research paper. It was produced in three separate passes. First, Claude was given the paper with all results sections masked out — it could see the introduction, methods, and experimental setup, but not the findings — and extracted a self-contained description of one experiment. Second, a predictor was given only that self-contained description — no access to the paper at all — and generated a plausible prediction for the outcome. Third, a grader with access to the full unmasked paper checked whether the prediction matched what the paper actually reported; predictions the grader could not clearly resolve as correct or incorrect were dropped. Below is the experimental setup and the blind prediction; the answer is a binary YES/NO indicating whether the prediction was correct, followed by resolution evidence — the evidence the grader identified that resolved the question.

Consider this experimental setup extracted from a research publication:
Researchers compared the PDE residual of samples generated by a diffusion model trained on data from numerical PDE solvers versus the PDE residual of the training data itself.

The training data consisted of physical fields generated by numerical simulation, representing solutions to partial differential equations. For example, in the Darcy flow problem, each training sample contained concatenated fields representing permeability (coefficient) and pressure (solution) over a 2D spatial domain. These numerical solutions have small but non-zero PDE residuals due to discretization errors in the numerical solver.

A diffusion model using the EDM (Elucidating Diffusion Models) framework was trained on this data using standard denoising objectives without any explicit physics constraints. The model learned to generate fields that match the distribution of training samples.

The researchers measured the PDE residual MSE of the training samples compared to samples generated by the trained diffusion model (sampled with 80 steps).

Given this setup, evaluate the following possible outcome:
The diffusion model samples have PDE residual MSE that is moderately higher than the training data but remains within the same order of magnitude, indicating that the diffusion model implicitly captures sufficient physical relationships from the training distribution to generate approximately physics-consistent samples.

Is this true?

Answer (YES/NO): NO